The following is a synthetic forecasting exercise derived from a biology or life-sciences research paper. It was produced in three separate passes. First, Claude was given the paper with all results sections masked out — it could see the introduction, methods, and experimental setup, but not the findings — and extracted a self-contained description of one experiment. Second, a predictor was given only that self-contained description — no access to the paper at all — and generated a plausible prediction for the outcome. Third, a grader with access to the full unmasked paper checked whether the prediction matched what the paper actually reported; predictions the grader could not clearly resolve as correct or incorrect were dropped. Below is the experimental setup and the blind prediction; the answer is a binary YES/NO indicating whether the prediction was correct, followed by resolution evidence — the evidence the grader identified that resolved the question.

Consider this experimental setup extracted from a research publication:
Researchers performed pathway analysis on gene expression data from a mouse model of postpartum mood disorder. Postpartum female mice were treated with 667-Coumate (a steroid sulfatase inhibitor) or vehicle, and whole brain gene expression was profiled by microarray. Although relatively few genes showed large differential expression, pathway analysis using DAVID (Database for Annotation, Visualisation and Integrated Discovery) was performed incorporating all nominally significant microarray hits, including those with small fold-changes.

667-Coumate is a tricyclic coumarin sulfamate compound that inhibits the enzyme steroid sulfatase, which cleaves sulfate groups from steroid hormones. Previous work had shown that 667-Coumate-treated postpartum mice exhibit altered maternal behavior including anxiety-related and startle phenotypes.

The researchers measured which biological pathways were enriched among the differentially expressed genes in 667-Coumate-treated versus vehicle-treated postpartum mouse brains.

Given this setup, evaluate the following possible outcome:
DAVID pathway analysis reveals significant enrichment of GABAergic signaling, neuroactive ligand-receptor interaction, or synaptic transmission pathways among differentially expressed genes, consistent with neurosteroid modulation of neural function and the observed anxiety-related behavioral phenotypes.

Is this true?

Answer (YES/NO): NO